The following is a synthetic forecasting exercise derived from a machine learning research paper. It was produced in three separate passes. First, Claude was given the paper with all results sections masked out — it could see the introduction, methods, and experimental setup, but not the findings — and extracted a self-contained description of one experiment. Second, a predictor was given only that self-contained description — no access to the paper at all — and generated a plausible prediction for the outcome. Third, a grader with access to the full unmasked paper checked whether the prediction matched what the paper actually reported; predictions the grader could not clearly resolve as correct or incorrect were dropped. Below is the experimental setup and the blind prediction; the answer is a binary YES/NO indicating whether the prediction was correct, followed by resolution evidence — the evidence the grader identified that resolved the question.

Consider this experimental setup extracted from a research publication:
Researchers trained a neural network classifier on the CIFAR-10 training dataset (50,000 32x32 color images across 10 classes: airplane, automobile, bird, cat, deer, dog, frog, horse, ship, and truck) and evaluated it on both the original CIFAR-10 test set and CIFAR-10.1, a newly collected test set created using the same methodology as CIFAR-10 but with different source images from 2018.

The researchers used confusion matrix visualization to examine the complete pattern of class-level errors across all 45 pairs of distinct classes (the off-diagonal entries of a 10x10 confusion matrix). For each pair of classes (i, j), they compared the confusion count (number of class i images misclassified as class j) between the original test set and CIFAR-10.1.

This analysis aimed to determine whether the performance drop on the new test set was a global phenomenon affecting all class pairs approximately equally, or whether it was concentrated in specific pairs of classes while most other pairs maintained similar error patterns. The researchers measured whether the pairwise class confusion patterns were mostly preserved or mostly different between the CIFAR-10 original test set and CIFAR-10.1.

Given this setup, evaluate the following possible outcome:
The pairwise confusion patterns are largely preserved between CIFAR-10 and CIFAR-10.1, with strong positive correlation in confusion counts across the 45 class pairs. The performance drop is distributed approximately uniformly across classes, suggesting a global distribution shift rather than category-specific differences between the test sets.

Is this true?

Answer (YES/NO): NO